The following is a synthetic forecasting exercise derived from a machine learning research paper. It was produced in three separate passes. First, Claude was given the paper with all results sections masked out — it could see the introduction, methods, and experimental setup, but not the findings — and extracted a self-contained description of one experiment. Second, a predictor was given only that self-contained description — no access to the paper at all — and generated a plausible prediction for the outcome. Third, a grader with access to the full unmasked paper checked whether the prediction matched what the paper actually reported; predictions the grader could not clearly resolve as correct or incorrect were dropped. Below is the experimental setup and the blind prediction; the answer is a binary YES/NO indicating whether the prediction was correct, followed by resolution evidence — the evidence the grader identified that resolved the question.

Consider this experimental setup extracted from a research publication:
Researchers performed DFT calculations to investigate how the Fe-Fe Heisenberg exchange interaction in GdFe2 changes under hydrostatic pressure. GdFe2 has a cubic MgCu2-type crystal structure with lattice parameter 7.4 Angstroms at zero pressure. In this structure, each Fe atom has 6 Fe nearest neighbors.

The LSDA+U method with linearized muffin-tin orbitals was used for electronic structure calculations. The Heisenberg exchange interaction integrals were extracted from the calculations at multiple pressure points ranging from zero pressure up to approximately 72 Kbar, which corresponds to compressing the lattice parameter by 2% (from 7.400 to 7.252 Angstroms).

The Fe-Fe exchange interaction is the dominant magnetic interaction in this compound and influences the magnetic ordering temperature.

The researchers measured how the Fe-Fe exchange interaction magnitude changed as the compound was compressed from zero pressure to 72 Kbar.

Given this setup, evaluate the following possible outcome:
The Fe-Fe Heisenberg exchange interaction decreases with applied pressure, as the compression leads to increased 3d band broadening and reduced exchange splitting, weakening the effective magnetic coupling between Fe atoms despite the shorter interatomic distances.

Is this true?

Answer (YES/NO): NO